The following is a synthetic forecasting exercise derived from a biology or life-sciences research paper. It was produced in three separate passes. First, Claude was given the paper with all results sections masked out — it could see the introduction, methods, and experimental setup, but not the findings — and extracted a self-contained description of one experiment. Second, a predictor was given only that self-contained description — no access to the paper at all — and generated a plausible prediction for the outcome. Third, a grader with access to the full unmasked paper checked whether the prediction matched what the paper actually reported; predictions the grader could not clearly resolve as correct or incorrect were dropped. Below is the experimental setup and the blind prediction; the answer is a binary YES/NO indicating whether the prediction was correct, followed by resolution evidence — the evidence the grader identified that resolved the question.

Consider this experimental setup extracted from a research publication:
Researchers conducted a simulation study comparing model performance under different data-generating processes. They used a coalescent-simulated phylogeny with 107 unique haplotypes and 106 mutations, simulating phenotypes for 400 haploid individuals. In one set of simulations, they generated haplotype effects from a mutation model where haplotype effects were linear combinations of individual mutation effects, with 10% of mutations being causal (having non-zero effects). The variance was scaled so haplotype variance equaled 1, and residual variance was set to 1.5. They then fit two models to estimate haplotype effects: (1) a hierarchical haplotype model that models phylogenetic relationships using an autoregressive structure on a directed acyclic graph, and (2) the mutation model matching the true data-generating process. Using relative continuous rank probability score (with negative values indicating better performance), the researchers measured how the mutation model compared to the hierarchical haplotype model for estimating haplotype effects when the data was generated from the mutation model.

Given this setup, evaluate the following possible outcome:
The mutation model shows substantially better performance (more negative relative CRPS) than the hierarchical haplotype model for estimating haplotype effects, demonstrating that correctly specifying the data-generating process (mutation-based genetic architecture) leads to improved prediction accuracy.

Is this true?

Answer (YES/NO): NO